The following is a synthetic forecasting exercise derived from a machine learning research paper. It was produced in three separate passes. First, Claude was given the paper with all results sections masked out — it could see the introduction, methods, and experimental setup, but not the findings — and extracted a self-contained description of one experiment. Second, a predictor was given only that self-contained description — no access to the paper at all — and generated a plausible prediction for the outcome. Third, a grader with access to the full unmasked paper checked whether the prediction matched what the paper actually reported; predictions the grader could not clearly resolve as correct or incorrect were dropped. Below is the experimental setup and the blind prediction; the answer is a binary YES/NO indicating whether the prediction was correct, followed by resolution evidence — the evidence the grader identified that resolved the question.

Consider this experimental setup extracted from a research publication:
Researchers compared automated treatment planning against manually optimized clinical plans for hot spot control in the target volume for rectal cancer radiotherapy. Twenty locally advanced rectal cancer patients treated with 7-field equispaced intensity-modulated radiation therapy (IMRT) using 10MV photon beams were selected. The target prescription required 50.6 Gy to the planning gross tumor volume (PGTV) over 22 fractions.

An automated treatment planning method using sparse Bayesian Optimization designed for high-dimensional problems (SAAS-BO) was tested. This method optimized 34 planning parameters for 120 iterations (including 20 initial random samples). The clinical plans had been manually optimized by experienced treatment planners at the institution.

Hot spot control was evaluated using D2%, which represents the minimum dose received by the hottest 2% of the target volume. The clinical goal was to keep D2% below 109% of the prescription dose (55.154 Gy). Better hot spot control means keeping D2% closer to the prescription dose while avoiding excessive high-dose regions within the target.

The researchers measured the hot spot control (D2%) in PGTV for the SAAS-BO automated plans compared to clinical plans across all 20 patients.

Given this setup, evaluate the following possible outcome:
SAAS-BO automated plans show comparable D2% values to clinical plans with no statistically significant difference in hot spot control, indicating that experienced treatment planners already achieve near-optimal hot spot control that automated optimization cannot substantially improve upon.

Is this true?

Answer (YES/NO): YES